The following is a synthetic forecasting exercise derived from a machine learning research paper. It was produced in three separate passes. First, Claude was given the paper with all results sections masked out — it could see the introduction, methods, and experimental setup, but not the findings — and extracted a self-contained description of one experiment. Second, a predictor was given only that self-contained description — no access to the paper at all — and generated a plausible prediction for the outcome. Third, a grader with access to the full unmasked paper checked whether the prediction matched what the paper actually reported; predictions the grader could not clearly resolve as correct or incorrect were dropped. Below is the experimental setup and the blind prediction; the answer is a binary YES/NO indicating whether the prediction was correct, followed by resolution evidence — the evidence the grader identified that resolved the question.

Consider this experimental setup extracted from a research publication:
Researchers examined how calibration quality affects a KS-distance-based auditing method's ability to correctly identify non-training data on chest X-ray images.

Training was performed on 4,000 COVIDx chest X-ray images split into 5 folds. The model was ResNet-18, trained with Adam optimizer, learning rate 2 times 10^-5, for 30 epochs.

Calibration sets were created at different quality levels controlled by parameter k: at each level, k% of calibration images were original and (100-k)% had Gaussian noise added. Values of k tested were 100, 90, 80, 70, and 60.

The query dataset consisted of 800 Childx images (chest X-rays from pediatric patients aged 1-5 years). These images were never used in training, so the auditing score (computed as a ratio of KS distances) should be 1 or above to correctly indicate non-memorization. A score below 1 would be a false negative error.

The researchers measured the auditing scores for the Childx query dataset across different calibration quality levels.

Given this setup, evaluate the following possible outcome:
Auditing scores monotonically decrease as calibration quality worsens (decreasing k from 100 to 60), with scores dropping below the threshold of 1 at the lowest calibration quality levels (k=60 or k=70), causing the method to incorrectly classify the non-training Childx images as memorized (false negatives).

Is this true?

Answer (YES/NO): NO